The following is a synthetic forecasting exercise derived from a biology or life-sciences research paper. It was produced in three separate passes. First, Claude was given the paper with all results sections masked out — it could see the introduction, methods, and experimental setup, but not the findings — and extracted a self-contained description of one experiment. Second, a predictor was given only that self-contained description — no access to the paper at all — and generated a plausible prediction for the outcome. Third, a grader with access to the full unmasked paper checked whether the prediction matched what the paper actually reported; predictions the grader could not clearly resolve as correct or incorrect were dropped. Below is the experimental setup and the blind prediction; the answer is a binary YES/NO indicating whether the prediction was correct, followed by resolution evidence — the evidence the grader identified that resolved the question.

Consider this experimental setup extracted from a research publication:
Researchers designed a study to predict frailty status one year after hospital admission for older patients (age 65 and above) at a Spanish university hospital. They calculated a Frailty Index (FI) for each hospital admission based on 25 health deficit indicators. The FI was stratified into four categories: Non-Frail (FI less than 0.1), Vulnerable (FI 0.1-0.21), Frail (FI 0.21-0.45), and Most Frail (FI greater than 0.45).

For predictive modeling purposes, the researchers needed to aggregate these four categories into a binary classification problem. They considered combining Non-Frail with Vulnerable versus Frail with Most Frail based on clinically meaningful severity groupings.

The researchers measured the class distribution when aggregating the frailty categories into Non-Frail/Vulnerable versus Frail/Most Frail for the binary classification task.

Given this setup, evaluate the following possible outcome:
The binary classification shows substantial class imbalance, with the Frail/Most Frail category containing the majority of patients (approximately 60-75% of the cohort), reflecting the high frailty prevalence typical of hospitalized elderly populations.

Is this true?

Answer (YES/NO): YES